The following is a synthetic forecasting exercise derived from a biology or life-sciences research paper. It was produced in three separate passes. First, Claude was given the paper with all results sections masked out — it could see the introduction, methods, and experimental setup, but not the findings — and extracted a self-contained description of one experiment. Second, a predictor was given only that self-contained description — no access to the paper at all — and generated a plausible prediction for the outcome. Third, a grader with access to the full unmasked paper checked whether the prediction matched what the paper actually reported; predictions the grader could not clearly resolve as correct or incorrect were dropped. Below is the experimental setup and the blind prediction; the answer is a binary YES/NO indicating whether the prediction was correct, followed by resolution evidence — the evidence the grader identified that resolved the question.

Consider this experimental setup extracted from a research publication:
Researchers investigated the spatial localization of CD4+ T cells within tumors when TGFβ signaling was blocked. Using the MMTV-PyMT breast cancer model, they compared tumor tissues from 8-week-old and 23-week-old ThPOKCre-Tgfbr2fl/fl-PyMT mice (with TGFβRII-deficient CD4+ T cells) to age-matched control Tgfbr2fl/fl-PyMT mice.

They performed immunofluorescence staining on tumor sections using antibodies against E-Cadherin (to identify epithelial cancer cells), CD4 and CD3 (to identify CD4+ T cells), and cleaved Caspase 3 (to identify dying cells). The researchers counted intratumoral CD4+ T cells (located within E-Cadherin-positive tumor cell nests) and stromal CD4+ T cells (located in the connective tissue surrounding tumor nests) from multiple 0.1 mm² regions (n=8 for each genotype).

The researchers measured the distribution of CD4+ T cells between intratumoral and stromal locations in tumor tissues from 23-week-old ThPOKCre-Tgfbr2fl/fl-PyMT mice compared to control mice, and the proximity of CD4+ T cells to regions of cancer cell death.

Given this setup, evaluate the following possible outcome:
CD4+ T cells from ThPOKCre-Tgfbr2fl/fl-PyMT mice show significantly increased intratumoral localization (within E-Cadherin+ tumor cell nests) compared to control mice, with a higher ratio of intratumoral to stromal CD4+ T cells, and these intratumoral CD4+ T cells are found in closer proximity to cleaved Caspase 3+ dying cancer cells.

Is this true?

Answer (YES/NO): NO